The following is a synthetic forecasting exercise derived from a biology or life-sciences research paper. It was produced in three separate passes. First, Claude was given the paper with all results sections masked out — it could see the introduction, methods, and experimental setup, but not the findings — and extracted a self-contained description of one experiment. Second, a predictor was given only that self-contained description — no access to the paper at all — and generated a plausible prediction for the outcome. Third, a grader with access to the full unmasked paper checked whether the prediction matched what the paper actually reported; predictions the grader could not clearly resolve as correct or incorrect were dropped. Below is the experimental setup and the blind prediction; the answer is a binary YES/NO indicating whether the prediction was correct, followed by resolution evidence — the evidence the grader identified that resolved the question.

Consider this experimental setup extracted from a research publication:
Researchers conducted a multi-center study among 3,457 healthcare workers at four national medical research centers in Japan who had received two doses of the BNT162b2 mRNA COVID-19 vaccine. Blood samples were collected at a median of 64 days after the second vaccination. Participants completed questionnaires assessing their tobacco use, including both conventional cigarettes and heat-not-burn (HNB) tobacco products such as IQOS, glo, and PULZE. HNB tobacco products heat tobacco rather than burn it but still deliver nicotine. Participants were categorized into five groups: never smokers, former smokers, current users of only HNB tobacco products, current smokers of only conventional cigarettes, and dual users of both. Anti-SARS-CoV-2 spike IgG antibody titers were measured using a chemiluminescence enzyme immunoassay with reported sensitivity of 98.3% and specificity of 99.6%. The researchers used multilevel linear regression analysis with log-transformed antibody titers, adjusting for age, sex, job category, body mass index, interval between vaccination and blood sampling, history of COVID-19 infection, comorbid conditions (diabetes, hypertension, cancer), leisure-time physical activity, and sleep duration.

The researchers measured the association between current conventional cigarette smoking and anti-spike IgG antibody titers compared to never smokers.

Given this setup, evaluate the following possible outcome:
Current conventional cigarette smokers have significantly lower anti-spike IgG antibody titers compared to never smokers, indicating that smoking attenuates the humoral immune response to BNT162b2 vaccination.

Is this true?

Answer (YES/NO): YES